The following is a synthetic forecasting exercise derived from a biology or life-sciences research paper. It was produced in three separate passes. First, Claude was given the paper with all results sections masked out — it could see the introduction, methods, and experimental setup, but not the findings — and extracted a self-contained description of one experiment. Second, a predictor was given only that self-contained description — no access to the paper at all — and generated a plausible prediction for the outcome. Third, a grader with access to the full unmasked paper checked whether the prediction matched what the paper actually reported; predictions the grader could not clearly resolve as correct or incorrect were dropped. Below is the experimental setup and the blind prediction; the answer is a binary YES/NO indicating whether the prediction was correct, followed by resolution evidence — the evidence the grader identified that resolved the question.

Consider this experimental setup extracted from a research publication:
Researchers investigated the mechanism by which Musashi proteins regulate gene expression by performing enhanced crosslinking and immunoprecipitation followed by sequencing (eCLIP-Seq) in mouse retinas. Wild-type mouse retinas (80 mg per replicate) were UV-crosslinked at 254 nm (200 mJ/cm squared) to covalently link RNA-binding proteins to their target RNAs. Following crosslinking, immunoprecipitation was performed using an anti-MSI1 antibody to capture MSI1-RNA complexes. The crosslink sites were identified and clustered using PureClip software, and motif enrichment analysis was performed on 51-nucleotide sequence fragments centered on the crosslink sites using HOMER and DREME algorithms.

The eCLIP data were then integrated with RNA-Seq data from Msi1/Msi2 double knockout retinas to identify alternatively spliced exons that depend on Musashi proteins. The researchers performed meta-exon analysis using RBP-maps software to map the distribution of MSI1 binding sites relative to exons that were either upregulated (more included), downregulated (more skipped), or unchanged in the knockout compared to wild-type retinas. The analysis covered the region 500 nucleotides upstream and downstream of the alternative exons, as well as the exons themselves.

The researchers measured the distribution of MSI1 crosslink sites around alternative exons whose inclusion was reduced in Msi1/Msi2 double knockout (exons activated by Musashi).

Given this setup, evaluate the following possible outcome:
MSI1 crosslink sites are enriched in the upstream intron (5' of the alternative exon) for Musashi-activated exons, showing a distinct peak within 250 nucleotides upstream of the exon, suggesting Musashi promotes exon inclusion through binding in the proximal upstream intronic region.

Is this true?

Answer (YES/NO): NO